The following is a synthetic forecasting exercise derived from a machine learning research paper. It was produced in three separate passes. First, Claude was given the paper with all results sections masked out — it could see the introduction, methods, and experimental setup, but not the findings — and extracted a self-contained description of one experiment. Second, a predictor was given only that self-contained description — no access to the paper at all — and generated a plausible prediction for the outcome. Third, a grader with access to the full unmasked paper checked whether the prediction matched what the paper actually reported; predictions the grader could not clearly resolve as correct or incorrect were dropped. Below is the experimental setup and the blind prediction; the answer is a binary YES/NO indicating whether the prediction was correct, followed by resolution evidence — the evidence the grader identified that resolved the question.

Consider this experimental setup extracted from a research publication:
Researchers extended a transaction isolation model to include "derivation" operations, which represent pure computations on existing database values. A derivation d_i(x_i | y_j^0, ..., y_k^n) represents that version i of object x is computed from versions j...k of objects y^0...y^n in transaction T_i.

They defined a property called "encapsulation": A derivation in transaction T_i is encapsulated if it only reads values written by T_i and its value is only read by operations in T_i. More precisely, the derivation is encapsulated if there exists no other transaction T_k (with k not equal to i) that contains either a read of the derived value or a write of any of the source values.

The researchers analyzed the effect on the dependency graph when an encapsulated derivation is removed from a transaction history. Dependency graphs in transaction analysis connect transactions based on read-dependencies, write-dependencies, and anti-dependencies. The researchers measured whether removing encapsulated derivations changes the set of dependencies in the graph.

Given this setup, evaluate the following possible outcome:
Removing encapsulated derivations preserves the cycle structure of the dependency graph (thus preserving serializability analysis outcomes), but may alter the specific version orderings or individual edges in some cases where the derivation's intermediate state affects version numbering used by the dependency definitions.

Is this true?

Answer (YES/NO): NO